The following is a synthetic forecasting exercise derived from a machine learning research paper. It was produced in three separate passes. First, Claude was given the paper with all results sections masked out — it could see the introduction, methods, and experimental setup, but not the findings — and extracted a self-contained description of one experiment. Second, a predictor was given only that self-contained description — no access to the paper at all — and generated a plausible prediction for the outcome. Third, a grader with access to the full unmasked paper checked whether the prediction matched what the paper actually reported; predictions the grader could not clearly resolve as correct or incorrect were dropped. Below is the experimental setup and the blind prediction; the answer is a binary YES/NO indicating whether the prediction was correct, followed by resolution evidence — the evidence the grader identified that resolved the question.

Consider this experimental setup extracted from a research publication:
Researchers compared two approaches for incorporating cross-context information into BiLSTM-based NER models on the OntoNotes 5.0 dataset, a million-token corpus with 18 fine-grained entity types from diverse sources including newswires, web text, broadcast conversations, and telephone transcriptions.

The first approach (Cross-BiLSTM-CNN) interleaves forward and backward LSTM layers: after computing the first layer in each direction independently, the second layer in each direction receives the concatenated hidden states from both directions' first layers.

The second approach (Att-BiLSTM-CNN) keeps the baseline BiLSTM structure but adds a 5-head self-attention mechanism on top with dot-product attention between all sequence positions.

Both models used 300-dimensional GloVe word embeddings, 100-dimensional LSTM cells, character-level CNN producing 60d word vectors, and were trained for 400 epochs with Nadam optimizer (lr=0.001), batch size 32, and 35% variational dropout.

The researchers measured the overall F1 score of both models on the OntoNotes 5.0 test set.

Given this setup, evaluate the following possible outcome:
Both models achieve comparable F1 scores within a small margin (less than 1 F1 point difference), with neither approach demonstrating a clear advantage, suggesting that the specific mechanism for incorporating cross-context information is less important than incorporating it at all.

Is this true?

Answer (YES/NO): YES